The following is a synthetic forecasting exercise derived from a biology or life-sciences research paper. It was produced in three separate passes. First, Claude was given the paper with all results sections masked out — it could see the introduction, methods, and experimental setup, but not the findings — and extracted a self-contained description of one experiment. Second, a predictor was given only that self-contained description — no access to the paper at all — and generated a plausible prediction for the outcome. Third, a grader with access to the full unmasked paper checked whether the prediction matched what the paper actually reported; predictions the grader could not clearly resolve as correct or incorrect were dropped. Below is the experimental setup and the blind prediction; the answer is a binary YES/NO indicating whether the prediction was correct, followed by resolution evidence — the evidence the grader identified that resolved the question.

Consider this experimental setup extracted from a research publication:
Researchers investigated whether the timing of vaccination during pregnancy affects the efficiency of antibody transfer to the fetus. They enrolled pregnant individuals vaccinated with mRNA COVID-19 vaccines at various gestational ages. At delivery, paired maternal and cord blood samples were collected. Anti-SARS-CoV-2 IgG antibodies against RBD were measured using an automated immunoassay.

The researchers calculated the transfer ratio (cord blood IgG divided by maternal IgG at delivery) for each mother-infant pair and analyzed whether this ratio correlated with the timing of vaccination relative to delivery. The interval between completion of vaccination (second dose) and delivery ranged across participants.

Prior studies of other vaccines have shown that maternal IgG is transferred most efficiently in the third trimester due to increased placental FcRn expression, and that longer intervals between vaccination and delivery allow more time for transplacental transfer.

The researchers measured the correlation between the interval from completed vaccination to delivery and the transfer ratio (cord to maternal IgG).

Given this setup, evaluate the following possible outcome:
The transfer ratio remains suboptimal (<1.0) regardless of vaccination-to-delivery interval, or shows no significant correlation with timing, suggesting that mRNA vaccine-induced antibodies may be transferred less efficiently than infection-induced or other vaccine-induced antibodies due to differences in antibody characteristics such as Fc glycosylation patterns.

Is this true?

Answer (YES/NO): NO